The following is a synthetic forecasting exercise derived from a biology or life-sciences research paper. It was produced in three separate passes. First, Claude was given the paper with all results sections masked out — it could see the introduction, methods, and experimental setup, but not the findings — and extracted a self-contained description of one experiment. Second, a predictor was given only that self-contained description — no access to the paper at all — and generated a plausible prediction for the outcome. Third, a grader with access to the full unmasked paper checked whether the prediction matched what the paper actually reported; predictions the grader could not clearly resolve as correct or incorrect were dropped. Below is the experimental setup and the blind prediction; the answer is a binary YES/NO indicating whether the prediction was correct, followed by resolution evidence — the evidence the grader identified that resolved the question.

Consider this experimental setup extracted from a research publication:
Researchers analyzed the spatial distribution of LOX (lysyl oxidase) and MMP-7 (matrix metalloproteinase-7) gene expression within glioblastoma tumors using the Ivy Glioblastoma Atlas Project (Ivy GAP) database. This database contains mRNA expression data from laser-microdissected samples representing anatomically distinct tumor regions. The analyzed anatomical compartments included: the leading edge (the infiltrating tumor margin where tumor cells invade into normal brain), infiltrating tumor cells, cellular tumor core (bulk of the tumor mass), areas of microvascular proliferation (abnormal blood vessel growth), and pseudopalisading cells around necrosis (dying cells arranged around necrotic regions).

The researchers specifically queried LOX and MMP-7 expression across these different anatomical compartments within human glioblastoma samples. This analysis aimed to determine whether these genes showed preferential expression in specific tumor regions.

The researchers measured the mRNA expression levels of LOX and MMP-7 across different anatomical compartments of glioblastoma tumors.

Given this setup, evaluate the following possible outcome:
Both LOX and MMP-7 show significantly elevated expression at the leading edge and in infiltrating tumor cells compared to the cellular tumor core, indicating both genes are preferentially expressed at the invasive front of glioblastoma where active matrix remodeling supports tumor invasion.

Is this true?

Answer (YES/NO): NO